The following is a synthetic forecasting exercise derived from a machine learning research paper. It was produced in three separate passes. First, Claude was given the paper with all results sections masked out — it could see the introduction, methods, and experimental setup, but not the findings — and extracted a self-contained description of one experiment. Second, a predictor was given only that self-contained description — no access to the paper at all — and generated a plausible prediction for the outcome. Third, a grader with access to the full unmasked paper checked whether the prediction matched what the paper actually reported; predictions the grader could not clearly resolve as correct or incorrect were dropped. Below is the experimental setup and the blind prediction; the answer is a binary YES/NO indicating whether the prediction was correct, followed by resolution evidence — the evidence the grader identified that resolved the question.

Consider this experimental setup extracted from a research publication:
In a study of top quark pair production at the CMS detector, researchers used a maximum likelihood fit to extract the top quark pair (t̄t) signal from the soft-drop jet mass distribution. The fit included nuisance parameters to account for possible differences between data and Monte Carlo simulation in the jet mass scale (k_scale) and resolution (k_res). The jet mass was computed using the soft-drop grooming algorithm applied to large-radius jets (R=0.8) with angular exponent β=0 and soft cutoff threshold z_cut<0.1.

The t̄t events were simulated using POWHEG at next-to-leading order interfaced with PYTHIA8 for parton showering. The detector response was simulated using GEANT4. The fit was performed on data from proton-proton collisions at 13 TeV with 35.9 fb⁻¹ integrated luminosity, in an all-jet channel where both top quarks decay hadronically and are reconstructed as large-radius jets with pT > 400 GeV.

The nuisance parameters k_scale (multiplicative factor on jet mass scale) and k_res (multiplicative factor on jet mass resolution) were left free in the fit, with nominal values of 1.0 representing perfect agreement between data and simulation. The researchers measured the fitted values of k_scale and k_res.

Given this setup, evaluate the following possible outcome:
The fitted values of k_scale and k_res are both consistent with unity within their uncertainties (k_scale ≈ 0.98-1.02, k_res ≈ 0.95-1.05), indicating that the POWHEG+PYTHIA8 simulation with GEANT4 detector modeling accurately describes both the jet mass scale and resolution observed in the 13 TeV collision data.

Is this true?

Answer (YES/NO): YES